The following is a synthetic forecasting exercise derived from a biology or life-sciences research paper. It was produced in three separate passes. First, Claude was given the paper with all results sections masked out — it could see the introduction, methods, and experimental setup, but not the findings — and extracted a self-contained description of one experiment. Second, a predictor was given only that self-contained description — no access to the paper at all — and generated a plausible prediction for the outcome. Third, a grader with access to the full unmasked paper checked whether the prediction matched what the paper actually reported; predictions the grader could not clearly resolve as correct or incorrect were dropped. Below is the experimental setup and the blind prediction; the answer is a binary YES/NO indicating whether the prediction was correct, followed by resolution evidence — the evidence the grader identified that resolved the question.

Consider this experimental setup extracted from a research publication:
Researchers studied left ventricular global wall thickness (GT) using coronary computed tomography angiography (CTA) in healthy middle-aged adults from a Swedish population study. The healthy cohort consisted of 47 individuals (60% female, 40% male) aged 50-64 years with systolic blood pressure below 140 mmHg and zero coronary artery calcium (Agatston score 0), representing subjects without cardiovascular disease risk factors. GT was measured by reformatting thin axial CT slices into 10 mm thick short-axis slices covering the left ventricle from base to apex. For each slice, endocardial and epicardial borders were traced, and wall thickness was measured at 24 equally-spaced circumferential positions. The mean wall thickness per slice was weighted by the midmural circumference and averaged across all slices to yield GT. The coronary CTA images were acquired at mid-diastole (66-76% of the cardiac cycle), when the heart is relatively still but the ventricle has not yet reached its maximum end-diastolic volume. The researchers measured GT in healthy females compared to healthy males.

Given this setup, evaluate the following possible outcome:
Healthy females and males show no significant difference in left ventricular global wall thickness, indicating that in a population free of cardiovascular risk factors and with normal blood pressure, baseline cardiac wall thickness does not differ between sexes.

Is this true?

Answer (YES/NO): NO